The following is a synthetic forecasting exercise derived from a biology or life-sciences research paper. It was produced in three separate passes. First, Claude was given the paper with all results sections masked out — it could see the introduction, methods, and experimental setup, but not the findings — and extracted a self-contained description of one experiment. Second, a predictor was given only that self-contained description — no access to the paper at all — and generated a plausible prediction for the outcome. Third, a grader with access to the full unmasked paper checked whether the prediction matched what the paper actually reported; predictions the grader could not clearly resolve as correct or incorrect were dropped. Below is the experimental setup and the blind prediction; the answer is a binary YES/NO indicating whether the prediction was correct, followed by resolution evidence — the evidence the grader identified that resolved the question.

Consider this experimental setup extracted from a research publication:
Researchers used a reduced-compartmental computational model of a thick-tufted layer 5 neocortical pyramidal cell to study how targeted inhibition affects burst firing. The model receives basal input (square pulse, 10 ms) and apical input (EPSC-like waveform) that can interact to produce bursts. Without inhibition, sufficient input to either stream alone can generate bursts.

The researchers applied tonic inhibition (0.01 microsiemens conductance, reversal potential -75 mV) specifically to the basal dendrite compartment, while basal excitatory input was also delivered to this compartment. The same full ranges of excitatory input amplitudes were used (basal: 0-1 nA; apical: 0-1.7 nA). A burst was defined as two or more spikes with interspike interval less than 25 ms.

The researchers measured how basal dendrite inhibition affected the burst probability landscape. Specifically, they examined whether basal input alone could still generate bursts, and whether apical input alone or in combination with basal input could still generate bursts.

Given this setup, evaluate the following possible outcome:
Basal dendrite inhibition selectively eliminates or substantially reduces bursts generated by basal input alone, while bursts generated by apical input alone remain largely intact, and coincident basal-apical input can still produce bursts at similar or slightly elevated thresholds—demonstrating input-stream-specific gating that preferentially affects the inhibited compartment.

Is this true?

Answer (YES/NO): YES